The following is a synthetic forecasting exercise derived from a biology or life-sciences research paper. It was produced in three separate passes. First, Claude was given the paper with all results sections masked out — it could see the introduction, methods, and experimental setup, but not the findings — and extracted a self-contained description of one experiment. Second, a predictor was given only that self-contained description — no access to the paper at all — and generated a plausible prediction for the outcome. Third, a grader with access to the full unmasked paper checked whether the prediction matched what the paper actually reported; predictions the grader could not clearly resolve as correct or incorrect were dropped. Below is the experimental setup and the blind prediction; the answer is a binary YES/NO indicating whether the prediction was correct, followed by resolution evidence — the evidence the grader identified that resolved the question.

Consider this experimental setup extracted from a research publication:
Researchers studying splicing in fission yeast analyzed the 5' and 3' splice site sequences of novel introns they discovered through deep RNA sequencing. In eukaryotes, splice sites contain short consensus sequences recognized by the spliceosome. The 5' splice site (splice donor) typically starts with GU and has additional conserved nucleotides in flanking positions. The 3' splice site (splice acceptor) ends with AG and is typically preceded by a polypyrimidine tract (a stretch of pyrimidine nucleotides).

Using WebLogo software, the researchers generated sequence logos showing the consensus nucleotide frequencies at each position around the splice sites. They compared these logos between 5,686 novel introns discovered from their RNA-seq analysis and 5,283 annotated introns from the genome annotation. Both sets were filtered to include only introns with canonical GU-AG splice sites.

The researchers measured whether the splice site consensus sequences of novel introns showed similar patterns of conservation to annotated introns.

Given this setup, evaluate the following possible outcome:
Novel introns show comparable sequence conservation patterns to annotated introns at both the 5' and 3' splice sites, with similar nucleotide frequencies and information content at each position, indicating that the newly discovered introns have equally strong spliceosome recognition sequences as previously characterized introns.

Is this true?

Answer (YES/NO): YES